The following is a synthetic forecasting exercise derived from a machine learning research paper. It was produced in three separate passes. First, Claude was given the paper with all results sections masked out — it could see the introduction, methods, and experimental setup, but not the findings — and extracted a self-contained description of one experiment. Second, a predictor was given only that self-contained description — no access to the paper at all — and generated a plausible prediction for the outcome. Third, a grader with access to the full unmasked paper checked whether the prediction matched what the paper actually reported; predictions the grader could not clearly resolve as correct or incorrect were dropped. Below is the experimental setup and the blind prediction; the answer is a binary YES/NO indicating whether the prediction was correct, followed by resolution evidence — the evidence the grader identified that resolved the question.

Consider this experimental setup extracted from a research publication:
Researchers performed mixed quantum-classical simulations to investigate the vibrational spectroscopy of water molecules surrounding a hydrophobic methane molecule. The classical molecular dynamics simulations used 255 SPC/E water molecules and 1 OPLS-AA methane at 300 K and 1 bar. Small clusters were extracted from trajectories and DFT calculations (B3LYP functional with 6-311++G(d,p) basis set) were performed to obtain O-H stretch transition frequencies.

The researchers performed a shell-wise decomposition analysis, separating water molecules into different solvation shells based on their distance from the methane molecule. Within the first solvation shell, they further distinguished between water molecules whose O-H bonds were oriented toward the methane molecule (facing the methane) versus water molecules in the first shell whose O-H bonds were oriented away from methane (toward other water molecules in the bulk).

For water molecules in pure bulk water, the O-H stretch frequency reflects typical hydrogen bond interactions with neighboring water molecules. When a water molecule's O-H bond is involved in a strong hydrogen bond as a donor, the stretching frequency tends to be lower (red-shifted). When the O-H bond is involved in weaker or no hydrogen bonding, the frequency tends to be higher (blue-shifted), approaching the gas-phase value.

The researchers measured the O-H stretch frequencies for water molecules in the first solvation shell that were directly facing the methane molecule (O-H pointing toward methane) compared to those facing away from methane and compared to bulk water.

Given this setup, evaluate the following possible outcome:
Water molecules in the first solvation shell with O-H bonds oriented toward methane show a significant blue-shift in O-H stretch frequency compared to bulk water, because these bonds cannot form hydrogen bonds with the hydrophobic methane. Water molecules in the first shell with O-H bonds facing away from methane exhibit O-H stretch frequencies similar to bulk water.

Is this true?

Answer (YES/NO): NO